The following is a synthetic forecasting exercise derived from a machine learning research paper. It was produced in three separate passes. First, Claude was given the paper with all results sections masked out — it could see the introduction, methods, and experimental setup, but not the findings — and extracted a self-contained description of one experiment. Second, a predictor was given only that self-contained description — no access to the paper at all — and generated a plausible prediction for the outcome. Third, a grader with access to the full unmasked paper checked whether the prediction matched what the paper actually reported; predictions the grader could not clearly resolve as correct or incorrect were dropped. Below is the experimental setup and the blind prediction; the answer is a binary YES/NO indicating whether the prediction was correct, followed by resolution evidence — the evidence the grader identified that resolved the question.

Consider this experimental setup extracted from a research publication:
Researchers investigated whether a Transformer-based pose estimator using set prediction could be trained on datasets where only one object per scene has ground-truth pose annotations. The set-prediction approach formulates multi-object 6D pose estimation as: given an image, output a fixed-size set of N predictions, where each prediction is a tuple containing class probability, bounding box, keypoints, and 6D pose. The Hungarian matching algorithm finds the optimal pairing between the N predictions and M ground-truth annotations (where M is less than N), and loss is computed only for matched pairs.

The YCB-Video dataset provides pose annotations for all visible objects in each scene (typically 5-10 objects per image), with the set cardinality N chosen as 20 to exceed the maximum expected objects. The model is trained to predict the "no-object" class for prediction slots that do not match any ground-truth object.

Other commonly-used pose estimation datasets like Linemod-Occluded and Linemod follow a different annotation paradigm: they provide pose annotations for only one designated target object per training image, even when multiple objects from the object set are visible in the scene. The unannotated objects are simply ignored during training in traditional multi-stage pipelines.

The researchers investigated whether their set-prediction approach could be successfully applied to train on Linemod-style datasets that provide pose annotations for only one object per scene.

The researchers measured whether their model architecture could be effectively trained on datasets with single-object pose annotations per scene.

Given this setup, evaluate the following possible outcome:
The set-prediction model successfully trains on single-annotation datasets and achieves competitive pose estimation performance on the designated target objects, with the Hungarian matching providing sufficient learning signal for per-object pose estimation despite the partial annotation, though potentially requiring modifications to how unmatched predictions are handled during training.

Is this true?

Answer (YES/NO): NO